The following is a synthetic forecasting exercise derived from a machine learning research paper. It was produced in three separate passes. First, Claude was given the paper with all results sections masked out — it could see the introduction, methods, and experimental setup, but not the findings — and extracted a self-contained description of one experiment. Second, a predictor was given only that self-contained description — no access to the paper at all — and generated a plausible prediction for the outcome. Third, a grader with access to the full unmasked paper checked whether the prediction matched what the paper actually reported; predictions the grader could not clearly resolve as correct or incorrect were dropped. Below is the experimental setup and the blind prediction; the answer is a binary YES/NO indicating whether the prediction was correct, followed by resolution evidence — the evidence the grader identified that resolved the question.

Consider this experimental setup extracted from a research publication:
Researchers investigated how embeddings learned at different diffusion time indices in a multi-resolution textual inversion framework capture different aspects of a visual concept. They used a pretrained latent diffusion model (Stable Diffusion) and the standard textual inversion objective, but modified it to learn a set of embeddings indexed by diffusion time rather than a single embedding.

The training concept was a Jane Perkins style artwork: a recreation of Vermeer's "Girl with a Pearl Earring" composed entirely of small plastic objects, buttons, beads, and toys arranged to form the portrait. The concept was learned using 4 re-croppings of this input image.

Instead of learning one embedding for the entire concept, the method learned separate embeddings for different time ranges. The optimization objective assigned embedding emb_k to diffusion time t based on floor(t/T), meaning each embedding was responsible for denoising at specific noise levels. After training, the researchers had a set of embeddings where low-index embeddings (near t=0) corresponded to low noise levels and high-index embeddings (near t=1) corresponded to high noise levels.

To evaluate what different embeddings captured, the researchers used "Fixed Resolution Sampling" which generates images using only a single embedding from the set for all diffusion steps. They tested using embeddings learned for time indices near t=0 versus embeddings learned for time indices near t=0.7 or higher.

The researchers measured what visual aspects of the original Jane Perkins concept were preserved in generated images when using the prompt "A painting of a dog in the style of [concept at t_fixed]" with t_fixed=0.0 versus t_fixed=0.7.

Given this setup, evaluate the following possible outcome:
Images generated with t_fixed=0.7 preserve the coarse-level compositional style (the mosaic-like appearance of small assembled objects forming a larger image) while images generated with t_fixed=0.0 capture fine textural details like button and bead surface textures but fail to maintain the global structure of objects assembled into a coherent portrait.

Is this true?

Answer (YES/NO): NO